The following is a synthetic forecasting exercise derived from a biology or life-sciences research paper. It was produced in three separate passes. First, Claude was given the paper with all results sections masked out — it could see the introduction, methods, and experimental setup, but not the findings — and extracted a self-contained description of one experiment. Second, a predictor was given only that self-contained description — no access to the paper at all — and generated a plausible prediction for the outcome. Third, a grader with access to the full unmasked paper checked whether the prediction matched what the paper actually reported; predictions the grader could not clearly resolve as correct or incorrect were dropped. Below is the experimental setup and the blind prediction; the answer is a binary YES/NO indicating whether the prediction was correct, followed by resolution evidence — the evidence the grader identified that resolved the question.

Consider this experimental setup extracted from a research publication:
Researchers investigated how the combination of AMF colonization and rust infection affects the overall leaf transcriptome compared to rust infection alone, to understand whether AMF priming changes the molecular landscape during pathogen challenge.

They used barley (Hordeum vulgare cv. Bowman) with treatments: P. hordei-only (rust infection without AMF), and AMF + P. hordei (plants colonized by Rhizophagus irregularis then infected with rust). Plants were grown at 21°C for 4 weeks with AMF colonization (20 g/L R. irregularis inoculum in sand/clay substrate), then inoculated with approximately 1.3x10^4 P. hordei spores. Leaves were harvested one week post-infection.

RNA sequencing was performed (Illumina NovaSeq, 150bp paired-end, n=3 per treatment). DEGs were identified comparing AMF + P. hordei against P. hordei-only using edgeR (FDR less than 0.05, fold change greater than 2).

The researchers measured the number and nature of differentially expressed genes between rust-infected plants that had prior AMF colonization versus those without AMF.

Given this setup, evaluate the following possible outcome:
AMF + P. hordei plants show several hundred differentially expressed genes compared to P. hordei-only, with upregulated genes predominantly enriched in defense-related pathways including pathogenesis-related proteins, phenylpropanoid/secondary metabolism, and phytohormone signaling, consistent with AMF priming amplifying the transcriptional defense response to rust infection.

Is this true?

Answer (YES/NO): NO